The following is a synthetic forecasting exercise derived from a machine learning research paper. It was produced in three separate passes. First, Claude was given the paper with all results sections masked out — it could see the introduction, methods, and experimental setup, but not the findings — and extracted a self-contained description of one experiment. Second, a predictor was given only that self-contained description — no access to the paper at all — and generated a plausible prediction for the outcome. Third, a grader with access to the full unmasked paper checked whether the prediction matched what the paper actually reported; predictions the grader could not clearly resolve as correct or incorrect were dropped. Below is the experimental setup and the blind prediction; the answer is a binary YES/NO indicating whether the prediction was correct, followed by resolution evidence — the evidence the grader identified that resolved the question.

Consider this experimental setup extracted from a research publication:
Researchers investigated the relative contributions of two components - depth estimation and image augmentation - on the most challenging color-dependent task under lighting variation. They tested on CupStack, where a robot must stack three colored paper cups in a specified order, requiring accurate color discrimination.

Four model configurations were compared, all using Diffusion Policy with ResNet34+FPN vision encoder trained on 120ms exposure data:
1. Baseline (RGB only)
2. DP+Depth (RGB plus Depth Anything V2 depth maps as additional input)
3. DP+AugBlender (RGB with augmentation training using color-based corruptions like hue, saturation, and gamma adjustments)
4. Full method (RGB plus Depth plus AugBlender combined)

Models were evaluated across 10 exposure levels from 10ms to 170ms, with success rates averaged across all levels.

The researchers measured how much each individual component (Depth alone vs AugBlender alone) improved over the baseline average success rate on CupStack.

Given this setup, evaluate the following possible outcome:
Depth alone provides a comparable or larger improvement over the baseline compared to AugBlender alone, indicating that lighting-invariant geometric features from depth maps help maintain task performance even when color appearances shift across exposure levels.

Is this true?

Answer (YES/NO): NO